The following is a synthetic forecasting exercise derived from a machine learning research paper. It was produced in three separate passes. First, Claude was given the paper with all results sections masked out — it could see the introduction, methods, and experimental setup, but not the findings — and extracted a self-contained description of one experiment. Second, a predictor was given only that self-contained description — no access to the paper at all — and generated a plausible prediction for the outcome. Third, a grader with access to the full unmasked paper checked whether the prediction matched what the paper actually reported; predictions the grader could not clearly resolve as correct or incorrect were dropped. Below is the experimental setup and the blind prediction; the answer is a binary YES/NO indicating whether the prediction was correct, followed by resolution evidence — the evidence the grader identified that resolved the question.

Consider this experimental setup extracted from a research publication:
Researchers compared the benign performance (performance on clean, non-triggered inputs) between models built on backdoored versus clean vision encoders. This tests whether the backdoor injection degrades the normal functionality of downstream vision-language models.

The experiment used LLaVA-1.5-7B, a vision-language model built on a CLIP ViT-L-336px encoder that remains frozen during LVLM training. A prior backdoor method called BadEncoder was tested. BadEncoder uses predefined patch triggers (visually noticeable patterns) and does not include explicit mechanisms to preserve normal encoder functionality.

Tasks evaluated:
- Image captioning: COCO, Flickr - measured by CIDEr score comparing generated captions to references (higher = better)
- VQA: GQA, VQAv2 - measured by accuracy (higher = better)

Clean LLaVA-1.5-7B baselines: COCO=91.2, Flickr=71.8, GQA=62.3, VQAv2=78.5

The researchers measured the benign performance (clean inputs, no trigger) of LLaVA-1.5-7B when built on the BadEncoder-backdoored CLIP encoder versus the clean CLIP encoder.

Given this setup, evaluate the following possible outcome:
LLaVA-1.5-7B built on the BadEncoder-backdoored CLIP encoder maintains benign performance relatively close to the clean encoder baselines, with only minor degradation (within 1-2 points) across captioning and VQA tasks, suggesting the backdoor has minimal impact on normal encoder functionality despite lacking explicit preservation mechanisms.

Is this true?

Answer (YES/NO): NO